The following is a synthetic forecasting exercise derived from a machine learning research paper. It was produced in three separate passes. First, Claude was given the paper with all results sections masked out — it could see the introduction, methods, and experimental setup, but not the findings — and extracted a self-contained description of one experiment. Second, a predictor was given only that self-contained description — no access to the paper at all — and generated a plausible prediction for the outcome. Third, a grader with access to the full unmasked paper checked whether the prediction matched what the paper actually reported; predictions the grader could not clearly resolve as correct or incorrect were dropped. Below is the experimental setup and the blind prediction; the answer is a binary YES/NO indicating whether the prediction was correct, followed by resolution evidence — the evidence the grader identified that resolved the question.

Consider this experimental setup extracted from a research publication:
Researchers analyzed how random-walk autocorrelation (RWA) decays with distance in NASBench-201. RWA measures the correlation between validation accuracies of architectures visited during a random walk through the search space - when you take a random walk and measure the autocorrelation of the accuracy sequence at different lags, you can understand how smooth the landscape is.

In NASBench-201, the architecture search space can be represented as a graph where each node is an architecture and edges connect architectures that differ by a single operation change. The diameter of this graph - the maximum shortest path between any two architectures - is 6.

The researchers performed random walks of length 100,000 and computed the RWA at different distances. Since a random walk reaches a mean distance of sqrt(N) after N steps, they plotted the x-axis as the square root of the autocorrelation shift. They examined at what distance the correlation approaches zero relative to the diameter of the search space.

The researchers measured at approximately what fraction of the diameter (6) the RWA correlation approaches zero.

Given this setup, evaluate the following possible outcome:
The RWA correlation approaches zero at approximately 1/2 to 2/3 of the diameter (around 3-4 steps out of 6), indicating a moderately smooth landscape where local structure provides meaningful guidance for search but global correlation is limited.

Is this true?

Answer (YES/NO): YES